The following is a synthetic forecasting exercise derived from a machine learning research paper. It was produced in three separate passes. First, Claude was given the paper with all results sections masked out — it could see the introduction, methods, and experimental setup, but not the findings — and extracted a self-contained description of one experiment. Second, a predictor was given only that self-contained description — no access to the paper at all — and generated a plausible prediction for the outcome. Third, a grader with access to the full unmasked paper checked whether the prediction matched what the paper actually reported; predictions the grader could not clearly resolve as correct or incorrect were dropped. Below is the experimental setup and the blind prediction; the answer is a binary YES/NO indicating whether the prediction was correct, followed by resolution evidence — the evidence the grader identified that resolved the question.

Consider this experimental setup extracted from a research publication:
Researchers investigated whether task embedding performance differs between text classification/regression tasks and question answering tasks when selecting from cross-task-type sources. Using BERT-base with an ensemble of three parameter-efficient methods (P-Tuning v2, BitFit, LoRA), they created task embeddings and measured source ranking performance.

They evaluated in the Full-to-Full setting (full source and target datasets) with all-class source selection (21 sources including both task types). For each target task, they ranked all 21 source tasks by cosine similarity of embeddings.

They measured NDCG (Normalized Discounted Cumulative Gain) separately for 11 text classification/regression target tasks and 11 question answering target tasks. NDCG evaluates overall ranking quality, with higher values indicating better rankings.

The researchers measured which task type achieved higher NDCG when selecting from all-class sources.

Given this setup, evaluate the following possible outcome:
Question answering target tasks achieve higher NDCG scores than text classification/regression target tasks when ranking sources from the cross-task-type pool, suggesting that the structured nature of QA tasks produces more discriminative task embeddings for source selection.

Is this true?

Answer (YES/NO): YES